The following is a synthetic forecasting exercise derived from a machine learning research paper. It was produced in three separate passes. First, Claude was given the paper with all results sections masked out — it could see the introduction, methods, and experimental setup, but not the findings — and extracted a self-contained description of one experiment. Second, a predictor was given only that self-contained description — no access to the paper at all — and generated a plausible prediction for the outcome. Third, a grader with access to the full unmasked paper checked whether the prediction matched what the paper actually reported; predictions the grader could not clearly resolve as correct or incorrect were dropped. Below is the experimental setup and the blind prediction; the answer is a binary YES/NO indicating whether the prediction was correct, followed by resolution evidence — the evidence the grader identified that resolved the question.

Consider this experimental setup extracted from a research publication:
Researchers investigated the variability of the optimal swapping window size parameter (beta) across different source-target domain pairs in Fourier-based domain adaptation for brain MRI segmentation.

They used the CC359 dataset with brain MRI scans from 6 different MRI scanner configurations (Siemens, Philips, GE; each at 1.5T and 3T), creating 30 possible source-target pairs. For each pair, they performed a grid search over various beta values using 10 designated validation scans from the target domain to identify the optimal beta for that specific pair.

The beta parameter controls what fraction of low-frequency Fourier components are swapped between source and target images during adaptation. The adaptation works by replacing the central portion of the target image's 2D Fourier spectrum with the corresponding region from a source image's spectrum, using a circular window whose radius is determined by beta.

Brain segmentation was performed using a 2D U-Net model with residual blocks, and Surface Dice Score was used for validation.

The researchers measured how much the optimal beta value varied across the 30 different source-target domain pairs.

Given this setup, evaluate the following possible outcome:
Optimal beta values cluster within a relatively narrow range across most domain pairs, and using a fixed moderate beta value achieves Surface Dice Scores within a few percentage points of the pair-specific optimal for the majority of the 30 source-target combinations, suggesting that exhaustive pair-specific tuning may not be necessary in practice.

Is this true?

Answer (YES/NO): YES